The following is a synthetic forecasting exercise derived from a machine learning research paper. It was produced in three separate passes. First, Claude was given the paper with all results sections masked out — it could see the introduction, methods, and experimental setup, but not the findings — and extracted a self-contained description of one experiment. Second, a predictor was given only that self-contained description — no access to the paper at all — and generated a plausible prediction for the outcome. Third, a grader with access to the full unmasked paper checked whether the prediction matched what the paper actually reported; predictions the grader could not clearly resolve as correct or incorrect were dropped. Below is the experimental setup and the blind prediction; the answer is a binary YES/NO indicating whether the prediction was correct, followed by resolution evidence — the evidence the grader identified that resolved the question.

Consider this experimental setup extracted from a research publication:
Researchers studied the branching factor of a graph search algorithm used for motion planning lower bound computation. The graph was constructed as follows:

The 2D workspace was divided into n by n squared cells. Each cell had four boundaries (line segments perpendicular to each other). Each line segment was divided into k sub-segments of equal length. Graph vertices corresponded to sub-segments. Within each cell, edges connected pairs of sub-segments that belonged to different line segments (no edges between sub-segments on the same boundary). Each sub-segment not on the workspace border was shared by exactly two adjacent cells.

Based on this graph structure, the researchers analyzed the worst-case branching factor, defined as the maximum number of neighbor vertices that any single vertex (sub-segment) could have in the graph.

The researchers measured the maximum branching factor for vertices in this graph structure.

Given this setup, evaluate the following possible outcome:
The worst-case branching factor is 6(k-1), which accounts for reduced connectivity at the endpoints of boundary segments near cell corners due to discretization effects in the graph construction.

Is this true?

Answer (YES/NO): NO